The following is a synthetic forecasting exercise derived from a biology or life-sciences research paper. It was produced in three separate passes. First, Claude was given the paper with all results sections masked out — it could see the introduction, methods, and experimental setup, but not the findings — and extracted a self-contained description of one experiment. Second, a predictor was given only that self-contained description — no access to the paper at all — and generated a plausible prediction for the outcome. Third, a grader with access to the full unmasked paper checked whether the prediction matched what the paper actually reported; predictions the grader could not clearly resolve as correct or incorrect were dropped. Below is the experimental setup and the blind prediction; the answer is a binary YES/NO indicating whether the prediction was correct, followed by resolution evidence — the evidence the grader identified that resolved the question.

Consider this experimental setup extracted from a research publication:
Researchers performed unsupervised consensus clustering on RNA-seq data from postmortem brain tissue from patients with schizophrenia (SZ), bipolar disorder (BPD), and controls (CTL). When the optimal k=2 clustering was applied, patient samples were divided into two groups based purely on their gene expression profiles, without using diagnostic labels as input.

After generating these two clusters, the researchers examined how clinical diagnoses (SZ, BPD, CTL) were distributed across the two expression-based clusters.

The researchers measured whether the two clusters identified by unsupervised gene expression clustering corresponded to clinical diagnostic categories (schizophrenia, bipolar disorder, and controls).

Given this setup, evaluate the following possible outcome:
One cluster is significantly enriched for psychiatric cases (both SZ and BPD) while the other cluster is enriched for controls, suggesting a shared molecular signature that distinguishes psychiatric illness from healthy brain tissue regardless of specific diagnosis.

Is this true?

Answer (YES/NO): NO